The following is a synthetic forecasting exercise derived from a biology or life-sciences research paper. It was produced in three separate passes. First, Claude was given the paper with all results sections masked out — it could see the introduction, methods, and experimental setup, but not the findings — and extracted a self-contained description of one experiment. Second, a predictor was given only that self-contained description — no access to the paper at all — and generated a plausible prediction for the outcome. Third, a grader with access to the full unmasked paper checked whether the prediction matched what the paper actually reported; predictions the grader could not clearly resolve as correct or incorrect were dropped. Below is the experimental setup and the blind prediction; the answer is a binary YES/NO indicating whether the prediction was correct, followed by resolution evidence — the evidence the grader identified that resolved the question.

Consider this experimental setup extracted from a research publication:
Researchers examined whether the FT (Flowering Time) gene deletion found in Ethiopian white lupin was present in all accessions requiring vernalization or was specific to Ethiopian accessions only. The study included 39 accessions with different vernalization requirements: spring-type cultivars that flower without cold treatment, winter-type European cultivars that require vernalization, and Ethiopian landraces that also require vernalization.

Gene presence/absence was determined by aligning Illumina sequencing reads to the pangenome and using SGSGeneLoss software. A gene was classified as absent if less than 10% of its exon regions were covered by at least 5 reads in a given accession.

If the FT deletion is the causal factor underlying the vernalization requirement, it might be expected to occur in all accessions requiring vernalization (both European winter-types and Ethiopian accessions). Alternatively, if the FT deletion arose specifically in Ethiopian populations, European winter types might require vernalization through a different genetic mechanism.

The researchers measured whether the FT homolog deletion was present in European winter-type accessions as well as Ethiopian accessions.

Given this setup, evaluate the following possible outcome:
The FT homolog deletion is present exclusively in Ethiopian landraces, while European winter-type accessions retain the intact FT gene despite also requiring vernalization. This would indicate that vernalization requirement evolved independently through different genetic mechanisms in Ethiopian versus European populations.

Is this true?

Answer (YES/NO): YES